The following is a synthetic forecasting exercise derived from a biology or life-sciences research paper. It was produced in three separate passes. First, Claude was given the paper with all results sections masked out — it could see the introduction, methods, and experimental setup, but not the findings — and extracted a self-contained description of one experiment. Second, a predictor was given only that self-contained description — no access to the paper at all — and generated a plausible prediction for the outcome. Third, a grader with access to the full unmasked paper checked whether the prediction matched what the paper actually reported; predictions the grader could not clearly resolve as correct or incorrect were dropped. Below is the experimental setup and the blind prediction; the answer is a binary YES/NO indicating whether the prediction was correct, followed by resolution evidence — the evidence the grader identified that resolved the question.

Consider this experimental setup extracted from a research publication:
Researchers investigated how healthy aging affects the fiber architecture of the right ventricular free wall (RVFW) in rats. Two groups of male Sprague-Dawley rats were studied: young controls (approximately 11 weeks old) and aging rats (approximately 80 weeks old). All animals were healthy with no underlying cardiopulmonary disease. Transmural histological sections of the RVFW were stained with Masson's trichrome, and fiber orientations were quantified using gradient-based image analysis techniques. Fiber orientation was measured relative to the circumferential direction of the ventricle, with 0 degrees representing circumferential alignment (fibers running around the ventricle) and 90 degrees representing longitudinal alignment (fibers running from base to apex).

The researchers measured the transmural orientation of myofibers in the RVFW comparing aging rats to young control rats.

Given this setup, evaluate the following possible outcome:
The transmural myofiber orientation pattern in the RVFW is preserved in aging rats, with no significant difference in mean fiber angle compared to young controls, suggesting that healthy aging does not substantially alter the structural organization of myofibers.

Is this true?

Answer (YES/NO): NO